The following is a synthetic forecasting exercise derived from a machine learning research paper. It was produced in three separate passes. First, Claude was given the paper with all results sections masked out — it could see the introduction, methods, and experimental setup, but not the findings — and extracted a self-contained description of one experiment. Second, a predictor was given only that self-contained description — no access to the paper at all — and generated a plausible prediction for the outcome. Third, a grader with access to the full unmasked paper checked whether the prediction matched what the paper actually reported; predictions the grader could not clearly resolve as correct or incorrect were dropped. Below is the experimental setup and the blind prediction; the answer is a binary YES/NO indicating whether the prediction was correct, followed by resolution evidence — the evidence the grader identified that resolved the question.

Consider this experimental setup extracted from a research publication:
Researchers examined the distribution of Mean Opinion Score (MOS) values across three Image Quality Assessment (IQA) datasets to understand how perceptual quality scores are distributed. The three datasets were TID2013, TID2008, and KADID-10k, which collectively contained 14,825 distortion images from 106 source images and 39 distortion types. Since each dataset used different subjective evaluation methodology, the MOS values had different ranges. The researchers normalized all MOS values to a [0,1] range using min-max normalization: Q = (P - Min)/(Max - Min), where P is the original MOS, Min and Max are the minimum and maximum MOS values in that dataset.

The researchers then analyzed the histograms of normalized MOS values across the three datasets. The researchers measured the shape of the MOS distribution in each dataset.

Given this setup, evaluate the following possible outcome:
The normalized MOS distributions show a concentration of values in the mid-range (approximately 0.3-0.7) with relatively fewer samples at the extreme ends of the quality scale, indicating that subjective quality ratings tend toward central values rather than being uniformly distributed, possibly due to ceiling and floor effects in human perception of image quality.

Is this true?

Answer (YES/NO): NO